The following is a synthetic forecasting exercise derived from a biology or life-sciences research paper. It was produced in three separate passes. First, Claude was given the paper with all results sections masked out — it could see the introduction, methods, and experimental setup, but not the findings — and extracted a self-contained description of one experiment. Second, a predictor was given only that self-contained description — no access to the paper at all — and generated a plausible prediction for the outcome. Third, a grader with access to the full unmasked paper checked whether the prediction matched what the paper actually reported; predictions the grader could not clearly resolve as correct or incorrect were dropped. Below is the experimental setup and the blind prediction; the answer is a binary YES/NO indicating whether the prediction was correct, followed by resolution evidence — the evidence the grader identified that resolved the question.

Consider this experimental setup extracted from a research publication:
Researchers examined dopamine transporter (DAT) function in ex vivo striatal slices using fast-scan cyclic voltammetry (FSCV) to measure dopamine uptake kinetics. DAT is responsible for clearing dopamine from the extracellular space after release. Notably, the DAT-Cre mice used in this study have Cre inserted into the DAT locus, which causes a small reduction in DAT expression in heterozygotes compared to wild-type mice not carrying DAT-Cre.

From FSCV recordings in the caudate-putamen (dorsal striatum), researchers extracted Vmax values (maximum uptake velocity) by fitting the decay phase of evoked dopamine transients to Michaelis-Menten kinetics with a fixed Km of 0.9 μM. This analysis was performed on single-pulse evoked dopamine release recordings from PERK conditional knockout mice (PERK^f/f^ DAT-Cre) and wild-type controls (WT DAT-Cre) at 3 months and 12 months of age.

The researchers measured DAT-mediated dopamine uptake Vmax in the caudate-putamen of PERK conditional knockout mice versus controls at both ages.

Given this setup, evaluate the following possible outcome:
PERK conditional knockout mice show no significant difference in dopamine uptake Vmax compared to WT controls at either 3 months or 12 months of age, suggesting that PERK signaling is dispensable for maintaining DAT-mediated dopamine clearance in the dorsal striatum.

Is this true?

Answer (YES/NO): NO